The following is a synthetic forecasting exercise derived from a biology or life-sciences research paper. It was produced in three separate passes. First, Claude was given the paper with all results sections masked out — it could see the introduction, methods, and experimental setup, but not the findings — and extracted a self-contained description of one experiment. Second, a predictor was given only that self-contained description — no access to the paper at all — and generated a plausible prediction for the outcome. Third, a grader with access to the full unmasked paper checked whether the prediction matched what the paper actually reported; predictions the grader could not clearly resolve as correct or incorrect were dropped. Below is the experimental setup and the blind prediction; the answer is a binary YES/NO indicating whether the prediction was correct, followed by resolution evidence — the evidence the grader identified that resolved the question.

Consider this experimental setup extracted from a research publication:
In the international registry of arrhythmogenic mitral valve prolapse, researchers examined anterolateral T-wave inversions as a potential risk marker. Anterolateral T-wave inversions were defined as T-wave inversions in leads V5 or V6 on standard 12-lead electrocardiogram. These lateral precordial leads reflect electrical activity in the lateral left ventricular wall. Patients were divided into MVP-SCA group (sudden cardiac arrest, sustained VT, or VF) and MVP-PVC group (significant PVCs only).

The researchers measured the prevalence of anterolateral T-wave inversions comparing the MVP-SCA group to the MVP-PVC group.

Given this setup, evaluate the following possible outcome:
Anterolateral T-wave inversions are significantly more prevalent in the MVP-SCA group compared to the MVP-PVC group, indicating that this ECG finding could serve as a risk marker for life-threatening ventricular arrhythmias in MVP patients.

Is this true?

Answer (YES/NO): YES